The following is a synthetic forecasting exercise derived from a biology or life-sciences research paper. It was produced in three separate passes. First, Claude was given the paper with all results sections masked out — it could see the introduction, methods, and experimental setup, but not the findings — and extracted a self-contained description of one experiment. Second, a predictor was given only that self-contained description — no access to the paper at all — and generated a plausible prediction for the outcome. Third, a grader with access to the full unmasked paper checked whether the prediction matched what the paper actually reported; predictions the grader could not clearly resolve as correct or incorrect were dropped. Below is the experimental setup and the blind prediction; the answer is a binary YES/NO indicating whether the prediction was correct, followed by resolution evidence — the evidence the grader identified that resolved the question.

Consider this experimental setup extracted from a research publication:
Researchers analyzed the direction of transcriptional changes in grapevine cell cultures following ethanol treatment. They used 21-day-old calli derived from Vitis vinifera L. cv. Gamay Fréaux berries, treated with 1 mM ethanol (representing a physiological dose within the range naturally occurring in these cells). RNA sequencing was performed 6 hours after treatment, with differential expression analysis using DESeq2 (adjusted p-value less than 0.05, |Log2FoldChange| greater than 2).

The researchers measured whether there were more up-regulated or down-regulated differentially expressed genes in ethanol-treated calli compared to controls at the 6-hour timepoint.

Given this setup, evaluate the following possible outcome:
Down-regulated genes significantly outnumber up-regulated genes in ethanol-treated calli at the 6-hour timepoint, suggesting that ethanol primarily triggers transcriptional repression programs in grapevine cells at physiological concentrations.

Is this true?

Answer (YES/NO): YES